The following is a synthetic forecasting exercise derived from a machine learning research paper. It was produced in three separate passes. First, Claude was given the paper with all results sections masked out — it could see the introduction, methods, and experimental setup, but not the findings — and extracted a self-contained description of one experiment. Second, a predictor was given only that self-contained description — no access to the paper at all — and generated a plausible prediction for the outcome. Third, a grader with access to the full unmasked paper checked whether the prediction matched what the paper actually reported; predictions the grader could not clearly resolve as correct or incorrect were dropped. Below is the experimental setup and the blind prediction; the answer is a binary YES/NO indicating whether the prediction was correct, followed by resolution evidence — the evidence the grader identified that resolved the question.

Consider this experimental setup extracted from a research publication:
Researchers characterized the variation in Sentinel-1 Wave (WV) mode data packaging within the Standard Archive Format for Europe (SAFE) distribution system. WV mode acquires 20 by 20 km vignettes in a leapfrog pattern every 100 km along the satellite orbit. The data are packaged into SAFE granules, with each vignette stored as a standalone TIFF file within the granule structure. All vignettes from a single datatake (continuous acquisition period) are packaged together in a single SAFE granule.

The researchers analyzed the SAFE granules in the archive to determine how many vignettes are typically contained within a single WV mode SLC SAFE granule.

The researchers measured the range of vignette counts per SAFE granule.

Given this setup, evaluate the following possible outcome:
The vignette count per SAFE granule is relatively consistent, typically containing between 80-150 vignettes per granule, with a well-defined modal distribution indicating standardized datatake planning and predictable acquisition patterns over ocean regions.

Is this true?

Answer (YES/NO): NO